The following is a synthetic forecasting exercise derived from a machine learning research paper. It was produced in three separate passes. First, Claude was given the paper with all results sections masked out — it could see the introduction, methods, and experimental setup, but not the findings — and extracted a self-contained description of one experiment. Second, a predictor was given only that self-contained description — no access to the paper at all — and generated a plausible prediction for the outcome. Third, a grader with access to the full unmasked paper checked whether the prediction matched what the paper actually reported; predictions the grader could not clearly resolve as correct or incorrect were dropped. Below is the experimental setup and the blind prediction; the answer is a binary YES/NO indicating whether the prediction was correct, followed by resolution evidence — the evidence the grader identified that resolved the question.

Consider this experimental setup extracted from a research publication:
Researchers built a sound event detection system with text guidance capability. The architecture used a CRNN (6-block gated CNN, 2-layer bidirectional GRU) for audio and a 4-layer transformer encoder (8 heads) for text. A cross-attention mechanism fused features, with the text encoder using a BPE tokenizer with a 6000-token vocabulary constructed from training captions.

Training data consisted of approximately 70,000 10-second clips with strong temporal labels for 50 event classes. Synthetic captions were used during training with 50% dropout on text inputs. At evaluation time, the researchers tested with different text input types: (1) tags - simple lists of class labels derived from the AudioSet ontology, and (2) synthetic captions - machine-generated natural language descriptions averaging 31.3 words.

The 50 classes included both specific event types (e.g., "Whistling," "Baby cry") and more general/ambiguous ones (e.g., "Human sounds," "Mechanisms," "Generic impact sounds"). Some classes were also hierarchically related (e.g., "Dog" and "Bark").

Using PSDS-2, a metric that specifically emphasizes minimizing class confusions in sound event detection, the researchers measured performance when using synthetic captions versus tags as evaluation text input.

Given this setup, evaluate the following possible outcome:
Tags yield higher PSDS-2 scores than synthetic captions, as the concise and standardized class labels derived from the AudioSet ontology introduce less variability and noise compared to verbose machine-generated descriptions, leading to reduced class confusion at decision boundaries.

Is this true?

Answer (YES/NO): NO